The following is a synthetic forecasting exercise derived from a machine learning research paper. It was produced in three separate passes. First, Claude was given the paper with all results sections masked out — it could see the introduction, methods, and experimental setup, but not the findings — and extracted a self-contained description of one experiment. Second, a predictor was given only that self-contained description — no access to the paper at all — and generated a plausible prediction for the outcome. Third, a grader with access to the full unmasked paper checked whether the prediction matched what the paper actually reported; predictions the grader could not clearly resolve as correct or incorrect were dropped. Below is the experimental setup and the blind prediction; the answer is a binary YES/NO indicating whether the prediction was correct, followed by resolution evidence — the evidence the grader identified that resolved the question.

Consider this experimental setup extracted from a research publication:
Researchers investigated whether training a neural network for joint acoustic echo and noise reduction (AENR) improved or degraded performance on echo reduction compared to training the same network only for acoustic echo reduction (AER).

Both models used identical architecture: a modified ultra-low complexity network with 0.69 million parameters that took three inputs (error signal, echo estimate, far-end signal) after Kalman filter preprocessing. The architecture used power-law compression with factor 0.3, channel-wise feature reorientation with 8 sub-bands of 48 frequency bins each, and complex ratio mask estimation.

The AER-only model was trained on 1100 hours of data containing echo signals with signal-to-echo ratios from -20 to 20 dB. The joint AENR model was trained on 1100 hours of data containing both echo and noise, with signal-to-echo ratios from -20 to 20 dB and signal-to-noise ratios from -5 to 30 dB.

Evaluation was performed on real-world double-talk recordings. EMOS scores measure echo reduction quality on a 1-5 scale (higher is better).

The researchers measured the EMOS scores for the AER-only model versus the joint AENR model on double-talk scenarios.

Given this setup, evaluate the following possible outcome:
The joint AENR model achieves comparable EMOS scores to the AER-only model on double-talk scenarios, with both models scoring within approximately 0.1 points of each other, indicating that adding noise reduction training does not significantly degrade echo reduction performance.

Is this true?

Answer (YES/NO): NO